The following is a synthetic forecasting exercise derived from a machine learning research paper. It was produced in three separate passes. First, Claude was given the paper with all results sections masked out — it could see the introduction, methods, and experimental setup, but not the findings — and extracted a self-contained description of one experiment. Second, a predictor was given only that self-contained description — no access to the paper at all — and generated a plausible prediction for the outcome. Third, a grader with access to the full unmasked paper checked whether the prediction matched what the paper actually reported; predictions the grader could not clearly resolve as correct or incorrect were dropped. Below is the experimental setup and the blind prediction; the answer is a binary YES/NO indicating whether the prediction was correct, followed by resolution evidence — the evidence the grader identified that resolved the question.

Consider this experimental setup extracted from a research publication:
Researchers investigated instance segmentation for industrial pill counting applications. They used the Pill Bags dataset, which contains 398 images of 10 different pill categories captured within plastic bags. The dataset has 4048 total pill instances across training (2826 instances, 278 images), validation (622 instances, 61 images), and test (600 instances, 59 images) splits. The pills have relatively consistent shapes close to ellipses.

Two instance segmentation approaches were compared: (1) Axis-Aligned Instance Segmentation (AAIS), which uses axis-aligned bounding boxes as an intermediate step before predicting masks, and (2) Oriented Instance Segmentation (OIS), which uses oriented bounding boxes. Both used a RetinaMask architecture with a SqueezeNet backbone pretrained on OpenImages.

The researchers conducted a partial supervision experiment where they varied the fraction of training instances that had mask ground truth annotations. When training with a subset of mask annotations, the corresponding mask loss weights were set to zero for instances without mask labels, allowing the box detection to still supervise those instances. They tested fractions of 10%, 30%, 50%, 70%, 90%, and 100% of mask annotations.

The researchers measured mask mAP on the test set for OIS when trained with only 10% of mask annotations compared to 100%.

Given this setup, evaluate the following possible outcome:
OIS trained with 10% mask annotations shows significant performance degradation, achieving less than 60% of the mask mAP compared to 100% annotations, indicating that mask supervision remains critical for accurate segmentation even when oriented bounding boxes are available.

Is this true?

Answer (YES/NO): NO